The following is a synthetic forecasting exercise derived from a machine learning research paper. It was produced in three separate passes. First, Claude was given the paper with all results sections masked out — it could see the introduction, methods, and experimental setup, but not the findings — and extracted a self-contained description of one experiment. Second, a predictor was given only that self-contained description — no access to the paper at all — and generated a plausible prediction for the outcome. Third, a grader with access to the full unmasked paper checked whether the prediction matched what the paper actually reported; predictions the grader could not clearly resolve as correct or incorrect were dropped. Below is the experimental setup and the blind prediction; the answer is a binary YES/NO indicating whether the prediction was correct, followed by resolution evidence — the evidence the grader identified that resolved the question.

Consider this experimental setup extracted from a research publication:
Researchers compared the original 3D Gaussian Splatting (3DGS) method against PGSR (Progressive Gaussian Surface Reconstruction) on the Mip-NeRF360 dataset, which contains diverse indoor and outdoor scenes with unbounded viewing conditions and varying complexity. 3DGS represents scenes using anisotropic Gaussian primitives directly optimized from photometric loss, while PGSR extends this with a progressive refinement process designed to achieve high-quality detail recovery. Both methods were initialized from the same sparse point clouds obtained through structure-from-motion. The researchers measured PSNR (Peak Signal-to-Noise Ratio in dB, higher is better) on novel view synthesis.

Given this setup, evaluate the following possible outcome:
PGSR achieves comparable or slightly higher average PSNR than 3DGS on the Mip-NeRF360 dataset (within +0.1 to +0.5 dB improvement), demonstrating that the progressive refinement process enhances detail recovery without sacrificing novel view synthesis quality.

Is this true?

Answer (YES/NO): NO